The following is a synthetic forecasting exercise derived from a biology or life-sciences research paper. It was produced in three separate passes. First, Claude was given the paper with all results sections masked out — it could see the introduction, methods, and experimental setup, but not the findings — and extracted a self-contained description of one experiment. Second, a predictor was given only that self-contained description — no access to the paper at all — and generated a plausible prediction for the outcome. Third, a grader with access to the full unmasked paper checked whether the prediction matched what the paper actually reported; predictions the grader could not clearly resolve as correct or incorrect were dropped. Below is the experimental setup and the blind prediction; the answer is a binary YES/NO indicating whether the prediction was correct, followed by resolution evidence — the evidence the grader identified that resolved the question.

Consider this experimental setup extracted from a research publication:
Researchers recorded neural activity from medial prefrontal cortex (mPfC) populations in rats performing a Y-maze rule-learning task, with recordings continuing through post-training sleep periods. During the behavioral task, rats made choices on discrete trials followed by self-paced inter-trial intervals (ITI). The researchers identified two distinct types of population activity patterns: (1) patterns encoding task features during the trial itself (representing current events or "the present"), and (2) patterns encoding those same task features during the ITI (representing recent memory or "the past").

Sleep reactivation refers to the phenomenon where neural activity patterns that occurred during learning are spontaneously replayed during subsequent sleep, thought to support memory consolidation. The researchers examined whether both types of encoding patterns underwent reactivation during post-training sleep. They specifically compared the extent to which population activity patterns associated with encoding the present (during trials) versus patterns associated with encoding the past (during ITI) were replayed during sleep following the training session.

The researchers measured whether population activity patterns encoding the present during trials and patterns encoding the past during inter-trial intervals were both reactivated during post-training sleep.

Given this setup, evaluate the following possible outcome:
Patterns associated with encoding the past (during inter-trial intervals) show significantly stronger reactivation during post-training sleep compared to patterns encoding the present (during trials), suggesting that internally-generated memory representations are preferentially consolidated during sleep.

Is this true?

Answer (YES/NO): NO